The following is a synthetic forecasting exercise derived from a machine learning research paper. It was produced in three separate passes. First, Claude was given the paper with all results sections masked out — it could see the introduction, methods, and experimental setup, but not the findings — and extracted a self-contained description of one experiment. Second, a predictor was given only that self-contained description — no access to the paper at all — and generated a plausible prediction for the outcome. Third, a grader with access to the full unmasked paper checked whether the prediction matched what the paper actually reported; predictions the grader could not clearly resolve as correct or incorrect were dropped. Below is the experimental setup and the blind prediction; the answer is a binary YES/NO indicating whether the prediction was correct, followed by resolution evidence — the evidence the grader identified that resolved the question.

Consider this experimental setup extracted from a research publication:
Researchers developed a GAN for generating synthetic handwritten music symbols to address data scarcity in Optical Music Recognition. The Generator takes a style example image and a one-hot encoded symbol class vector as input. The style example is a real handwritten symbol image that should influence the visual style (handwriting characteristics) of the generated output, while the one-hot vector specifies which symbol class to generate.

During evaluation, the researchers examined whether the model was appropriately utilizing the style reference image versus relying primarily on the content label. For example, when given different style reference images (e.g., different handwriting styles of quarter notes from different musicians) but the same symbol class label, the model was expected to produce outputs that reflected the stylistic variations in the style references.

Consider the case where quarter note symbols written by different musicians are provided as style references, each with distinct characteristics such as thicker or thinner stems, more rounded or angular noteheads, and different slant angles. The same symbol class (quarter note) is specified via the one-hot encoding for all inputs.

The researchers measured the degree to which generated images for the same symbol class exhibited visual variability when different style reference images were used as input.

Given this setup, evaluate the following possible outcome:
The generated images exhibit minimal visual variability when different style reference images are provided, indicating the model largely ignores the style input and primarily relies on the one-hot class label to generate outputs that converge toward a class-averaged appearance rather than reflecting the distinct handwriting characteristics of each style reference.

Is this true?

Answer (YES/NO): YES